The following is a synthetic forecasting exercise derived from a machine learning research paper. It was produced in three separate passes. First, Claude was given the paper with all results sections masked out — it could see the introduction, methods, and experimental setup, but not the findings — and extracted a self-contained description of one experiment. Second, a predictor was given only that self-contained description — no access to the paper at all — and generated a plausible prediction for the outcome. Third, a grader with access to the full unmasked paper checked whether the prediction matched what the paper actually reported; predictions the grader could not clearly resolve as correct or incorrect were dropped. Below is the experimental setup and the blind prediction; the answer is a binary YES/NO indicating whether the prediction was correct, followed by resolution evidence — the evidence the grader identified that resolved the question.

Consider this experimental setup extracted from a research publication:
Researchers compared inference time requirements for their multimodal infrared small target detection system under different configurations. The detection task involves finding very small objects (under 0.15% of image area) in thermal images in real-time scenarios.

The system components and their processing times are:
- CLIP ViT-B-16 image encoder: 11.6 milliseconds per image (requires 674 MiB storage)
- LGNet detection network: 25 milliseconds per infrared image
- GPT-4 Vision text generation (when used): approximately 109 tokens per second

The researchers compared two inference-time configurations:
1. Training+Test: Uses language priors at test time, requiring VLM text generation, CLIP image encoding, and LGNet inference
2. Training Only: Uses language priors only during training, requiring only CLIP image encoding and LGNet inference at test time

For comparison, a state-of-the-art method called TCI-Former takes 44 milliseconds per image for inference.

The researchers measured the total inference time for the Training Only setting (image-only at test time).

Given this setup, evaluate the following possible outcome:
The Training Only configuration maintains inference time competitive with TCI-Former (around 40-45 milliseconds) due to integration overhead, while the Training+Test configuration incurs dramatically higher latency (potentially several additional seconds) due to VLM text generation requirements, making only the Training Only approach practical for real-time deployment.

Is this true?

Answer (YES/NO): NO